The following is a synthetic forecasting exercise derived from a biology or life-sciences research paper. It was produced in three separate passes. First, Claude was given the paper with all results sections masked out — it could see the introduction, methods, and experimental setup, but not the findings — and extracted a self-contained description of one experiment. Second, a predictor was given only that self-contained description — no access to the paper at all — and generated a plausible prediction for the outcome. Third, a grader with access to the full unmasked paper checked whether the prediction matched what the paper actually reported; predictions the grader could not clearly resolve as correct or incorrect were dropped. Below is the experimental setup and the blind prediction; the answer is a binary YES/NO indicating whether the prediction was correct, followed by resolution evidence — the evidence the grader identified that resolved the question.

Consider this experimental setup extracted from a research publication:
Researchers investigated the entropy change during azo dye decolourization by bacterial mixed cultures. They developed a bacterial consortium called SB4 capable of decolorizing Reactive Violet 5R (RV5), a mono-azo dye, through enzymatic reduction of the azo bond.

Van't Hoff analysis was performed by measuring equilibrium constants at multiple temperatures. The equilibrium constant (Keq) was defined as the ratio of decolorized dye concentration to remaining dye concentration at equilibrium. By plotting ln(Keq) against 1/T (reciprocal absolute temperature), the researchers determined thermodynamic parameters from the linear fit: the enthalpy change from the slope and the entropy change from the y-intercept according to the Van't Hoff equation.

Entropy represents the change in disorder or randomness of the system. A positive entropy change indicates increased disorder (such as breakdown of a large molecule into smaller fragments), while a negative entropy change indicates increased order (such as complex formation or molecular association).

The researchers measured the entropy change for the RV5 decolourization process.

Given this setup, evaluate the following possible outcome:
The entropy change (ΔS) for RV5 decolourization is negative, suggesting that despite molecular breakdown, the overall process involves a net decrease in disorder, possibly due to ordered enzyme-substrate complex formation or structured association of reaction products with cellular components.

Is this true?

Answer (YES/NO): NO